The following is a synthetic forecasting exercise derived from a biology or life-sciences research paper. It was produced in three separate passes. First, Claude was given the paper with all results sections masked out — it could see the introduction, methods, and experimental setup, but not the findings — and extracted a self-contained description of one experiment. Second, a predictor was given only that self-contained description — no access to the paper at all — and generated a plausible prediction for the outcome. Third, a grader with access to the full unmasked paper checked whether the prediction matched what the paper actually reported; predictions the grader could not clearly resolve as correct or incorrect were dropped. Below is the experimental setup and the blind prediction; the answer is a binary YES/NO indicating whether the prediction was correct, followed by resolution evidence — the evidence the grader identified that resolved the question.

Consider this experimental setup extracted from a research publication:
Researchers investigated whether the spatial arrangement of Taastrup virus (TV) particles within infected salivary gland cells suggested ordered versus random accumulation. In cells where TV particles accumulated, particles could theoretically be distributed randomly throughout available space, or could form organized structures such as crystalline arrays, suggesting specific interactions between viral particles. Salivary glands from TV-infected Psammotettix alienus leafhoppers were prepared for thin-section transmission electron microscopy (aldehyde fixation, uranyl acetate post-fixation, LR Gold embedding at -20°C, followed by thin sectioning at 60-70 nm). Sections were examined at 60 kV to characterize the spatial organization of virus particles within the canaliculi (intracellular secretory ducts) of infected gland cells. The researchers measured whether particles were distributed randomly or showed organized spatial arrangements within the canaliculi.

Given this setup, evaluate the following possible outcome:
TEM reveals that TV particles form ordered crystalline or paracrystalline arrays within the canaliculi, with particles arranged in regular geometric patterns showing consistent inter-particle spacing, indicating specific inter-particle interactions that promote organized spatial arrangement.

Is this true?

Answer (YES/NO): YES